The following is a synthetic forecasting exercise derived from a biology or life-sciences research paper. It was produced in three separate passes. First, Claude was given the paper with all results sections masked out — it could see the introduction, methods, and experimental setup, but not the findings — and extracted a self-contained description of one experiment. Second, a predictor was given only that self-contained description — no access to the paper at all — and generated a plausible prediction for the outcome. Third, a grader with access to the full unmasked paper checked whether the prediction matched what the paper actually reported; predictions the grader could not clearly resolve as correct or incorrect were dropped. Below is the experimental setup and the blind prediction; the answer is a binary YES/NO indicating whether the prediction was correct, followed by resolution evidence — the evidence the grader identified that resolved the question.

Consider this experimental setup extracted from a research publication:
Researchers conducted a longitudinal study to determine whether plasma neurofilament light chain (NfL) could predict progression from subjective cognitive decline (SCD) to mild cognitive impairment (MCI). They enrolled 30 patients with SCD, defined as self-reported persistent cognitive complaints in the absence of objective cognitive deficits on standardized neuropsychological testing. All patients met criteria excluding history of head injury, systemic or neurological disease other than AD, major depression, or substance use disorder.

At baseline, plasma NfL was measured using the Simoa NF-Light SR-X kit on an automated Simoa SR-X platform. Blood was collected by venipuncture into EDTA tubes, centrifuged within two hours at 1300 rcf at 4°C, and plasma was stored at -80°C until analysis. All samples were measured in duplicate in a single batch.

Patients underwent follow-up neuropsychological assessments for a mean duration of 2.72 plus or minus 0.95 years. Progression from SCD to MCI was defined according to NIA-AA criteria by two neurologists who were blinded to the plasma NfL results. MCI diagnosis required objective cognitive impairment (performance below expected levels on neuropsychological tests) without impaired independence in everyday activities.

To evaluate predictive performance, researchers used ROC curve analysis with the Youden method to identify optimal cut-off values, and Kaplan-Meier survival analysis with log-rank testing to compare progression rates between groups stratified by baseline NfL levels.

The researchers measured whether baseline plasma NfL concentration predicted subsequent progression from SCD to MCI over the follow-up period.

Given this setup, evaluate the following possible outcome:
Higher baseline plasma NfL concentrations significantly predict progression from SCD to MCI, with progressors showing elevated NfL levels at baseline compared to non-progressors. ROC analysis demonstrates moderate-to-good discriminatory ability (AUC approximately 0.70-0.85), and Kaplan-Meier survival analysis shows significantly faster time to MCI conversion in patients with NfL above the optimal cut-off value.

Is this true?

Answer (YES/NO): NO